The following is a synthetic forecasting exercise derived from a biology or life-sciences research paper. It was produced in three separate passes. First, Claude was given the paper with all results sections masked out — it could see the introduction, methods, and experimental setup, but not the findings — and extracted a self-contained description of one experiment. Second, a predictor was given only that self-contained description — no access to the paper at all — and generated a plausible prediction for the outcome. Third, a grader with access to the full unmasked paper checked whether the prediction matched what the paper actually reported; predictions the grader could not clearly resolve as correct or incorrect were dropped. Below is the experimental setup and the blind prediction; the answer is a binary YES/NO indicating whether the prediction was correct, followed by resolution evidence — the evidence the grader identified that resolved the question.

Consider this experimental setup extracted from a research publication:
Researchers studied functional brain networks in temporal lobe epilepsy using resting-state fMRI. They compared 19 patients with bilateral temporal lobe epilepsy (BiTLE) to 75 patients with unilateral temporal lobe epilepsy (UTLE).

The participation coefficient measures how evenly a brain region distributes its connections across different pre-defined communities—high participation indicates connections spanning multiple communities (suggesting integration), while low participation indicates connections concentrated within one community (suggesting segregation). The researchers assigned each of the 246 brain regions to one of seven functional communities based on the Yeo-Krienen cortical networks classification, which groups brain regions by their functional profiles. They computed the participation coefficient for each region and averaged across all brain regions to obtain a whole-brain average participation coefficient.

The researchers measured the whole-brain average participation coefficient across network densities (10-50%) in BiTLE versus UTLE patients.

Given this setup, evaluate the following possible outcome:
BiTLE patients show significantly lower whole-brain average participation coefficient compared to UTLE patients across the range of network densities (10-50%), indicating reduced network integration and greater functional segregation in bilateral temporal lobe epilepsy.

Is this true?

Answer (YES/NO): YES